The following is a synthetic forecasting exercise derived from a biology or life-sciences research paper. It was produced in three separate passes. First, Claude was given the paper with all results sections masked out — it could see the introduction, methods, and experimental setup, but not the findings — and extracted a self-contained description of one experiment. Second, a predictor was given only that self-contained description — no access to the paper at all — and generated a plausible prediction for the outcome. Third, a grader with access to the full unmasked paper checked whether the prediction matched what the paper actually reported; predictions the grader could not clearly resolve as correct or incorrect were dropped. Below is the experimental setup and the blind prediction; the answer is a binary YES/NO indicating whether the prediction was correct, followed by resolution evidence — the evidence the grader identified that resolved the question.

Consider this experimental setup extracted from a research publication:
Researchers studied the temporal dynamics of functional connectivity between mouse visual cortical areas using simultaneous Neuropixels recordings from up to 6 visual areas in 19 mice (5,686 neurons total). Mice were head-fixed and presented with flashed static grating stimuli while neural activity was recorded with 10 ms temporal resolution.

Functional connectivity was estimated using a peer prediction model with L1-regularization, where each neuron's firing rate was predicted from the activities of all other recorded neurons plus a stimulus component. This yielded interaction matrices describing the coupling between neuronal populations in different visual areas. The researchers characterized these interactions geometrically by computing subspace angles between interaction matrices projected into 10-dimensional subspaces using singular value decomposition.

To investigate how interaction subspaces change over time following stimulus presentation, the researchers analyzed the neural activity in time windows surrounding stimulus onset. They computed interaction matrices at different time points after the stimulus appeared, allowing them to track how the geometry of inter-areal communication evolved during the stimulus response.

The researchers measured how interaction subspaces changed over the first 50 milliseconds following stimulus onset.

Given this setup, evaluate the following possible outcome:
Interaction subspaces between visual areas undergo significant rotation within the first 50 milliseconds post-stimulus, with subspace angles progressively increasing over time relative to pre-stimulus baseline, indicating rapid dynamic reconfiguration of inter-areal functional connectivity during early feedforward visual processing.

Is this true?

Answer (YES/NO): NO